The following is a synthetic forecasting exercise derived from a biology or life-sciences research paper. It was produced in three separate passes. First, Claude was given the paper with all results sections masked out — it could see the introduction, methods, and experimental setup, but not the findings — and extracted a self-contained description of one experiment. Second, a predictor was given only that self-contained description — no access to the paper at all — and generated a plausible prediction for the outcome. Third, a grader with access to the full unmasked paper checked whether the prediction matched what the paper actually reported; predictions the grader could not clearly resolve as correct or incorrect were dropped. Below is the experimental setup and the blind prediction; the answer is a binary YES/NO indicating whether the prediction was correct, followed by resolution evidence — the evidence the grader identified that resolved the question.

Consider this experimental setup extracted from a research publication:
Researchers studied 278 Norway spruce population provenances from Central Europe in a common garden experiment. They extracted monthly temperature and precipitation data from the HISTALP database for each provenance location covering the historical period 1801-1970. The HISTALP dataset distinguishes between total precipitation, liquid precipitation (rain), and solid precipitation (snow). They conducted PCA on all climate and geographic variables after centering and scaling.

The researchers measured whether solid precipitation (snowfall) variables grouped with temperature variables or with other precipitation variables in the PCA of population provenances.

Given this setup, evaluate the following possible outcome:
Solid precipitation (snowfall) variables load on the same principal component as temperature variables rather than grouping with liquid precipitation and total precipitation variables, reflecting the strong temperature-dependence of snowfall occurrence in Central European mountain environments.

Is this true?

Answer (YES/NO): YES